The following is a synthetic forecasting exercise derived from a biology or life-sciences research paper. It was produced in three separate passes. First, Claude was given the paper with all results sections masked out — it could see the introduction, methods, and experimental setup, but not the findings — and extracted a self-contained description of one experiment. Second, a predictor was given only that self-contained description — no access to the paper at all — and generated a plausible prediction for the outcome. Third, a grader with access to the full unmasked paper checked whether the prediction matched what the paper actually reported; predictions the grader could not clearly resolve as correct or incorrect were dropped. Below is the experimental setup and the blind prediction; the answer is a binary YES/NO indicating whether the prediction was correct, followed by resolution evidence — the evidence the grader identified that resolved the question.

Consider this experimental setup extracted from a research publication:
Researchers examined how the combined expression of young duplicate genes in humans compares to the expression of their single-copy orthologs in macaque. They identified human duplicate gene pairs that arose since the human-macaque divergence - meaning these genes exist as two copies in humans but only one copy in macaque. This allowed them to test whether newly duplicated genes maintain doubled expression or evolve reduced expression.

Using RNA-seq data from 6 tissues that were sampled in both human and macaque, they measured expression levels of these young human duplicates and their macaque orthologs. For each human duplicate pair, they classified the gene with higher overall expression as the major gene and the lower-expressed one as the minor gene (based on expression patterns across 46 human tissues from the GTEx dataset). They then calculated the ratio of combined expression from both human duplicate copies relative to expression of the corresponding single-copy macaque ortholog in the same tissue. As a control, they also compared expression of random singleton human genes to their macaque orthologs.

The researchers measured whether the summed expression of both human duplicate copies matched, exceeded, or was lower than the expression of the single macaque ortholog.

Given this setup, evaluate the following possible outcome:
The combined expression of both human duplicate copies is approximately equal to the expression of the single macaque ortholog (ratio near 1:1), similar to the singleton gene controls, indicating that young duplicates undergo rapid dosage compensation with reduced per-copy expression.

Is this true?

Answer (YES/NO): YES